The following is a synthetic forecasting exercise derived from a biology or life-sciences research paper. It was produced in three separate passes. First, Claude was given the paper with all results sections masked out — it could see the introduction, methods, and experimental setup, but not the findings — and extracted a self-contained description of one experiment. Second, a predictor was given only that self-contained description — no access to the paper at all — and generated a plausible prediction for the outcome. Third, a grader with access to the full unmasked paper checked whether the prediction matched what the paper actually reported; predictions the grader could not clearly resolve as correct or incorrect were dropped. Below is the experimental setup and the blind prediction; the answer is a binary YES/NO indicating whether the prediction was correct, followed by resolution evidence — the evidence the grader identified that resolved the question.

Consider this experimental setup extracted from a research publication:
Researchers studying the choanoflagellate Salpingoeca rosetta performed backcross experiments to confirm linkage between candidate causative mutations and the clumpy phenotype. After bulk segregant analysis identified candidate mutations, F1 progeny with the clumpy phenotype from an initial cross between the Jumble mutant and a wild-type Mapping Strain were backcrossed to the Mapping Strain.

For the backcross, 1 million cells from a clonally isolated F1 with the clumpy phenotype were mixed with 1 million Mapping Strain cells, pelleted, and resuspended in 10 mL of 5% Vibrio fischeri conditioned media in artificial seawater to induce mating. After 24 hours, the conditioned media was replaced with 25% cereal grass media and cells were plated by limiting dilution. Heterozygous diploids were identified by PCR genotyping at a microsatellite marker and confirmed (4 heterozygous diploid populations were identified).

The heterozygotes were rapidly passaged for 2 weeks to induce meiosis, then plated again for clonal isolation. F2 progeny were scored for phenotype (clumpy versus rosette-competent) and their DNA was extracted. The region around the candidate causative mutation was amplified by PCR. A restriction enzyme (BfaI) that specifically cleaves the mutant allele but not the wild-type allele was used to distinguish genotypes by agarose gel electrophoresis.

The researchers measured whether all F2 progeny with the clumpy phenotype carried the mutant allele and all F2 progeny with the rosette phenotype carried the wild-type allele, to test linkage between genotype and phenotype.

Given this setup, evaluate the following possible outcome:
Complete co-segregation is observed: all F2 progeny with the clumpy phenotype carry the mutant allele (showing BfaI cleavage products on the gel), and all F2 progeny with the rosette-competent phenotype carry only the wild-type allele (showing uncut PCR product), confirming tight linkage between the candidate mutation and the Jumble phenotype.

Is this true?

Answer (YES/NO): YES